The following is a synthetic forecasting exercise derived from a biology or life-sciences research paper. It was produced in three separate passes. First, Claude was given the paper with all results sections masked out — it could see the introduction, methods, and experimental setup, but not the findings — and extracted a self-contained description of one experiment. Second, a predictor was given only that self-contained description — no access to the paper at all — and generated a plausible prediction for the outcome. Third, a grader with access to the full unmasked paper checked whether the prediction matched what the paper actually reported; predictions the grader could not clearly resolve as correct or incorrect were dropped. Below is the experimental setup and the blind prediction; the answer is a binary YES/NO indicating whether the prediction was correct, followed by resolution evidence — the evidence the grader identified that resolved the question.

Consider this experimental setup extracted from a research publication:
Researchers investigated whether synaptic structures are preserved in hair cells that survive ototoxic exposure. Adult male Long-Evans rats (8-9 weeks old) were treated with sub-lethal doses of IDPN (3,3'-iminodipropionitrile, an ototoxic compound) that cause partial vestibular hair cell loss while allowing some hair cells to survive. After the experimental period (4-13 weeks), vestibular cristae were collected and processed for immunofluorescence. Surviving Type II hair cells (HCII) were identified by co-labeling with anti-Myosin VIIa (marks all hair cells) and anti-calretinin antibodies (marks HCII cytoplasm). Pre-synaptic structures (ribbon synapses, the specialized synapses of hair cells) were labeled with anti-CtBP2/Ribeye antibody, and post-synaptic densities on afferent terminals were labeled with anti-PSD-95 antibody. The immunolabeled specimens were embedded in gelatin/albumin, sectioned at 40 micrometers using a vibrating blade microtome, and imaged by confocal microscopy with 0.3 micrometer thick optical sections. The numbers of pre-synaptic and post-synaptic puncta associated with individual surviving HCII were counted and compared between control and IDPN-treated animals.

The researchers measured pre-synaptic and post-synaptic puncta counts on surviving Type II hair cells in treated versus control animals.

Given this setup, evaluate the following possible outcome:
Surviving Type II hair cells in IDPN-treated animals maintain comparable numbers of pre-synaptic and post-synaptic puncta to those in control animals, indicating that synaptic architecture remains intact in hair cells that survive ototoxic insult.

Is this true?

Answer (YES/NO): YES